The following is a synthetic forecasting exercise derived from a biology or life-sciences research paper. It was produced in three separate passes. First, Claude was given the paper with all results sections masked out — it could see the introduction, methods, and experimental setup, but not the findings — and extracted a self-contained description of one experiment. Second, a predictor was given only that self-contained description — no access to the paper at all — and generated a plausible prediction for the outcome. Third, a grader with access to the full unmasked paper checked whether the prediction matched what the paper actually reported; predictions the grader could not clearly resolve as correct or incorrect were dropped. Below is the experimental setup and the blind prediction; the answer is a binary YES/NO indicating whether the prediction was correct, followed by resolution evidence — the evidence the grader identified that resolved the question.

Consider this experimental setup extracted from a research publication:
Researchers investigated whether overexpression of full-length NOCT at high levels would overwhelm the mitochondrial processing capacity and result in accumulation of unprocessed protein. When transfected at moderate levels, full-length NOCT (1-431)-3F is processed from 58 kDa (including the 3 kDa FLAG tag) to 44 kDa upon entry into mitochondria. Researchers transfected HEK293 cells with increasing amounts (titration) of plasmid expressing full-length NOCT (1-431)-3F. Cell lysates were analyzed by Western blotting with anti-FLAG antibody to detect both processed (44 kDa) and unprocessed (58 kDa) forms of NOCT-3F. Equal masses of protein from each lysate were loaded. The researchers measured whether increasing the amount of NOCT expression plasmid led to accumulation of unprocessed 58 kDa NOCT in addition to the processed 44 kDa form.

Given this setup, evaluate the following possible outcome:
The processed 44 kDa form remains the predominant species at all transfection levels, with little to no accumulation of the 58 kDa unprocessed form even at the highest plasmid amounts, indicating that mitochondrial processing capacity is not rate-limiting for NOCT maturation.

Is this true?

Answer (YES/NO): NO